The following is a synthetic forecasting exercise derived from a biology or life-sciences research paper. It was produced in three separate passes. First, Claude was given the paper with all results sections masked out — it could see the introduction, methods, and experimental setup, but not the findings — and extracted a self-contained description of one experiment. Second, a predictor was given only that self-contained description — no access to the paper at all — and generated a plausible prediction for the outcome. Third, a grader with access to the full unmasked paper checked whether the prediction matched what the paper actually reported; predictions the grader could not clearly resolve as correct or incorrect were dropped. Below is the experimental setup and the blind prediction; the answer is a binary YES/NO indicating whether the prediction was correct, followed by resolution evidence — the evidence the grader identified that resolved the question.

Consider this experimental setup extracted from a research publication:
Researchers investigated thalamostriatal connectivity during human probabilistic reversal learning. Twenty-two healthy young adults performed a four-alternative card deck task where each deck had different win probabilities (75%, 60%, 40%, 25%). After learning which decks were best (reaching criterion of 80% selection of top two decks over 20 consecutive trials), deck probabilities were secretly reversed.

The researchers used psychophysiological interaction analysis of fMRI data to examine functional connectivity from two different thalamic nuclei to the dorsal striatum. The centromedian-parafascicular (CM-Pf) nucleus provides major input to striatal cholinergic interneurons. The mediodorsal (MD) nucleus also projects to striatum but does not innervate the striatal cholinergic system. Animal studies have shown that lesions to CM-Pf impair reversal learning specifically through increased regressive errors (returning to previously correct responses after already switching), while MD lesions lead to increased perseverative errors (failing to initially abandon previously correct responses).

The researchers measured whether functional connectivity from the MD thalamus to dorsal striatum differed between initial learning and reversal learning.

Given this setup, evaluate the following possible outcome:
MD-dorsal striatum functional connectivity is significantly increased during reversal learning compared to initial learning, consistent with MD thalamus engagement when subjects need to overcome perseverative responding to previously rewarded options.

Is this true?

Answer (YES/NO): NO